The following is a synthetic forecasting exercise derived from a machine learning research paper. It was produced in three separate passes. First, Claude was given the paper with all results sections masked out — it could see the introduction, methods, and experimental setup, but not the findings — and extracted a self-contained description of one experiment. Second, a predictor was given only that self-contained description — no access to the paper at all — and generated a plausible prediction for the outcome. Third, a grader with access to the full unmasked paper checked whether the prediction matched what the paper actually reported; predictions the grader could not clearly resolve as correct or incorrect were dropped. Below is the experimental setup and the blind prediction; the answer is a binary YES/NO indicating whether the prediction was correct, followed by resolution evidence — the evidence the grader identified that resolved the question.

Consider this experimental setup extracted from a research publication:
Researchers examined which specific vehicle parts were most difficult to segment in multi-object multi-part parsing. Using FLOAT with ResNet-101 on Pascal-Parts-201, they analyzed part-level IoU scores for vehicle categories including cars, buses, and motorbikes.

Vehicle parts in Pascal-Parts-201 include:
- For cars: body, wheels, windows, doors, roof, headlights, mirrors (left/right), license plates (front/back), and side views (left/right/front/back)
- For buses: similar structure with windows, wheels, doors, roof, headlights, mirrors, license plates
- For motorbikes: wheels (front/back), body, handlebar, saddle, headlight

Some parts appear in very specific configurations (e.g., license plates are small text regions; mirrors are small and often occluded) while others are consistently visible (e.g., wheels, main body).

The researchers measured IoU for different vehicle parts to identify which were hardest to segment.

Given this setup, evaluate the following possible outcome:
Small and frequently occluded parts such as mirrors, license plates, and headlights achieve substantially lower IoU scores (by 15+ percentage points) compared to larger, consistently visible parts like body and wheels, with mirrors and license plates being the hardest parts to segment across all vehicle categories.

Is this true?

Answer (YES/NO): NO